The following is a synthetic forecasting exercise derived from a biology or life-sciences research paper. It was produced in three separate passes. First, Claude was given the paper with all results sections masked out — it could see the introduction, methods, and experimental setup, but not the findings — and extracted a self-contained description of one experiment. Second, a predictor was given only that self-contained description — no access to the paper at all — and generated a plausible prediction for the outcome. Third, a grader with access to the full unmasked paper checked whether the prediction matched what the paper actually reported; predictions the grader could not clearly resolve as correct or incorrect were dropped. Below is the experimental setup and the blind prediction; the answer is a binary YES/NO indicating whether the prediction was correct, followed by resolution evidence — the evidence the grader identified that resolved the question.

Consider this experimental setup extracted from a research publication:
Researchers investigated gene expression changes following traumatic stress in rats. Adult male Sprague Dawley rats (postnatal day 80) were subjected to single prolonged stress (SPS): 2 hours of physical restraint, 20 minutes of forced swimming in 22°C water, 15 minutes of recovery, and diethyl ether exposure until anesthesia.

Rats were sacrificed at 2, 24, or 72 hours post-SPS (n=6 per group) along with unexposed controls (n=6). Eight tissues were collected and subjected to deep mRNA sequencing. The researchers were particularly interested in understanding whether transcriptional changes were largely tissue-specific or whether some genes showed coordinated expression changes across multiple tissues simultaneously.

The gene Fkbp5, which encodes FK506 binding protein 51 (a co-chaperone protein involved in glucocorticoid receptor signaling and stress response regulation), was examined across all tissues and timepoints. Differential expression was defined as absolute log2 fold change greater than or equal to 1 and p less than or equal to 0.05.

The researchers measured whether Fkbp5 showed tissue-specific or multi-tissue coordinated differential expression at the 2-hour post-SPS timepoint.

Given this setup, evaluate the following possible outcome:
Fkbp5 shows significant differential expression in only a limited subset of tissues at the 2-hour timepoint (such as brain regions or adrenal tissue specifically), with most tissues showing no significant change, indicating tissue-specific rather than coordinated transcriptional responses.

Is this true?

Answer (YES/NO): NO